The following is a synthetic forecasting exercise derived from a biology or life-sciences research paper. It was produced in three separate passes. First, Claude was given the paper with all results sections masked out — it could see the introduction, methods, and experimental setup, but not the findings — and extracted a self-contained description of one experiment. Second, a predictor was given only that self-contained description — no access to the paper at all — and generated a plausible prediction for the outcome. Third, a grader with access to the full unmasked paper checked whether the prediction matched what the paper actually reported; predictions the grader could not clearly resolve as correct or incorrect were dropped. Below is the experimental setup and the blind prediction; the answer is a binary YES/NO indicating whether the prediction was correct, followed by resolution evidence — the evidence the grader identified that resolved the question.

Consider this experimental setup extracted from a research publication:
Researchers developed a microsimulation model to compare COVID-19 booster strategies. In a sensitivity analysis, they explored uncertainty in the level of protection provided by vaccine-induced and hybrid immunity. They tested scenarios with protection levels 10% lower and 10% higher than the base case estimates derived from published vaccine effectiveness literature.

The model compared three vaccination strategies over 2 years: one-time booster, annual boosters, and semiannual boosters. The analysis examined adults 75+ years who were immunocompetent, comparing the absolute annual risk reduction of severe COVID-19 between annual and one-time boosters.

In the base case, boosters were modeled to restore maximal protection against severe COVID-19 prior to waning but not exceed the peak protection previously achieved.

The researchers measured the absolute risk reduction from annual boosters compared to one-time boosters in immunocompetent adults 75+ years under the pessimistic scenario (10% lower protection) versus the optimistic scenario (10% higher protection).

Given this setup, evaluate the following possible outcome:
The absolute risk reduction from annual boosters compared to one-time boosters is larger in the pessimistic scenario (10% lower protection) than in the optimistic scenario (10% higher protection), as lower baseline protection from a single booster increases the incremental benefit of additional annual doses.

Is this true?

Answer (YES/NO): NO